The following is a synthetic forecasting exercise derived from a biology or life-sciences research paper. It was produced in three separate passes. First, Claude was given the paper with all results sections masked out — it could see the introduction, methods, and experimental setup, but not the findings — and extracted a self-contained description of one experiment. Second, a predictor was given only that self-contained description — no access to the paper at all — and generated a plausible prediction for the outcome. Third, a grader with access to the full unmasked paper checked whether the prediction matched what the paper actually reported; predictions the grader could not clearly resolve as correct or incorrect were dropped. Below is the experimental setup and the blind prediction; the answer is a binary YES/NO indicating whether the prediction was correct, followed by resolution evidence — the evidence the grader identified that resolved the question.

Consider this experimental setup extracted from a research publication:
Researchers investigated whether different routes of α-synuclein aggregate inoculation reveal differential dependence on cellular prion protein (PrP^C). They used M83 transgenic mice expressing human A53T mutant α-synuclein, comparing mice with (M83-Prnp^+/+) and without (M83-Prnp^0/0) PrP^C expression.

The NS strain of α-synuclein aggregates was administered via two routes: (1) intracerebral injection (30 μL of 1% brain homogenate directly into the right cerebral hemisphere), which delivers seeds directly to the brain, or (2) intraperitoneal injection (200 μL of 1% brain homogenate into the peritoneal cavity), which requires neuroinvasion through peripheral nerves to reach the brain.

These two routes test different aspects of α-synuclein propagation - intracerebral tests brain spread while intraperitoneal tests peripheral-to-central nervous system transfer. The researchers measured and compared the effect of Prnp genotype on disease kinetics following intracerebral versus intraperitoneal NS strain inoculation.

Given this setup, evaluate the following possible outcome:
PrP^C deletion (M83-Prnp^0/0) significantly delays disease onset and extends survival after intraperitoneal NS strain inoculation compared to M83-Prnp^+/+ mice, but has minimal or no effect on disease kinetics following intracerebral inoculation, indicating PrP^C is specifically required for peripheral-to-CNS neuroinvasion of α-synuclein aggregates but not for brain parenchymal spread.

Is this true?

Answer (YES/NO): NO